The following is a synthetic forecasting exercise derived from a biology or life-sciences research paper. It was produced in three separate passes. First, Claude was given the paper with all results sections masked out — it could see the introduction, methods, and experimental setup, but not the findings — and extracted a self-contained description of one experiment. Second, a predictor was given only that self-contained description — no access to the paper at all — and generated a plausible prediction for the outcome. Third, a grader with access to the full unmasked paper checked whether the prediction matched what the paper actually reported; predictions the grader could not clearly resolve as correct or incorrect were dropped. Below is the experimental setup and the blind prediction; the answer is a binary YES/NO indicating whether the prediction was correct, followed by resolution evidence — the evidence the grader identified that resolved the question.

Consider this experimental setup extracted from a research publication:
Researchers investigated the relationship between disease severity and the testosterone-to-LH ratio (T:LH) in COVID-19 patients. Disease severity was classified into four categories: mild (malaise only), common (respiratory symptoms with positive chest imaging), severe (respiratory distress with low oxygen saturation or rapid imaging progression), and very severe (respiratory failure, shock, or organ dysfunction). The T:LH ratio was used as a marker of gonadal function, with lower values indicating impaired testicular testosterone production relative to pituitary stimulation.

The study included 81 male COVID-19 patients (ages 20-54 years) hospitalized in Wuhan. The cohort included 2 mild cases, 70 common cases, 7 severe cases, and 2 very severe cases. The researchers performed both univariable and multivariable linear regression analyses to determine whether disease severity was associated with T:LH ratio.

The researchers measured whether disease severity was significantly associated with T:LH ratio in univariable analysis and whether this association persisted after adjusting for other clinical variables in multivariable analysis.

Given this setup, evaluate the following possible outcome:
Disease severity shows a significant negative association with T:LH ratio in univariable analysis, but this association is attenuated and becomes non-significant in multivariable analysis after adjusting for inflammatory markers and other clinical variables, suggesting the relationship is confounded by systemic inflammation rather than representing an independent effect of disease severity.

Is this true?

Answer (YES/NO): YES